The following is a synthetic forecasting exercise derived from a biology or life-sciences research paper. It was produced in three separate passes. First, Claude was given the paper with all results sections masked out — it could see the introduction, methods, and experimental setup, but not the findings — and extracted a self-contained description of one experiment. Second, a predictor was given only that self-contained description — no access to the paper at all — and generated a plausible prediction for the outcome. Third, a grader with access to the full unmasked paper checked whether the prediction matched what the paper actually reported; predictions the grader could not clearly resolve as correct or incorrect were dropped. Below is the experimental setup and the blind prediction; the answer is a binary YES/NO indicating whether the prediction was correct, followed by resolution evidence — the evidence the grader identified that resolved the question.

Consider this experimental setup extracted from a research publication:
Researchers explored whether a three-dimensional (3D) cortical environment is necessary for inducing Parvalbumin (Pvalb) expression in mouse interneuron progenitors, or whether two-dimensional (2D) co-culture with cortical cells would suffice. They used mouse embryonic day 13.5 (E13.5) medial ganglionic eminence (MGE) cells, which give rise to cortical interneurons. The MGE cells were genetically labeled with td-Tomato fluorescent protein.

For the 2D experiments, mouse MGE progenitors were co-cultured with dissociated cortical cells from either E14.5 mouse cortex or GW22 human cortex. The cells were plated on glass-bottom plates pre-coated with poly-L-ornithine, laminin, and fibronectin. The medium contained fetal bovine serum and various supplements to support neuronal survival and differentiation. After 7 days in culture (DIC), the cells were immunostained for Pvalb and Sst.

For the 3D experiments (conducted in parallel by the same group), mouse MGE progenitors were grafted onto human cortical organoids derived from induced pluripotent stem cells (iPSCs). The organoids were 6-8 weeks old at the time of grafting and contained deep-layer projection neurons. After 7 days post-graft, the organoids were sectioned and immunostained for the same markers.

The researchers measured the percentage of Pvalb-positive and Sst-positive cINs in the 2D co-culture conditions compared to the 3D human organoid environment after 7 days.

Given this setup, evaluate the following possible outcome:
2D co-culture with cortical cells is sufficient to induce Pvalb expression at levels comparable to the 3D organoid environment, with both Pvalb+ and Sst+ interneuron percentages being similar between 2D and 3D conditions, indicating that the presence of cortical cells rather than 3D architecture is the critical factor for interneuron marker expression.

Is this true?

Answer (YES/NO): NO